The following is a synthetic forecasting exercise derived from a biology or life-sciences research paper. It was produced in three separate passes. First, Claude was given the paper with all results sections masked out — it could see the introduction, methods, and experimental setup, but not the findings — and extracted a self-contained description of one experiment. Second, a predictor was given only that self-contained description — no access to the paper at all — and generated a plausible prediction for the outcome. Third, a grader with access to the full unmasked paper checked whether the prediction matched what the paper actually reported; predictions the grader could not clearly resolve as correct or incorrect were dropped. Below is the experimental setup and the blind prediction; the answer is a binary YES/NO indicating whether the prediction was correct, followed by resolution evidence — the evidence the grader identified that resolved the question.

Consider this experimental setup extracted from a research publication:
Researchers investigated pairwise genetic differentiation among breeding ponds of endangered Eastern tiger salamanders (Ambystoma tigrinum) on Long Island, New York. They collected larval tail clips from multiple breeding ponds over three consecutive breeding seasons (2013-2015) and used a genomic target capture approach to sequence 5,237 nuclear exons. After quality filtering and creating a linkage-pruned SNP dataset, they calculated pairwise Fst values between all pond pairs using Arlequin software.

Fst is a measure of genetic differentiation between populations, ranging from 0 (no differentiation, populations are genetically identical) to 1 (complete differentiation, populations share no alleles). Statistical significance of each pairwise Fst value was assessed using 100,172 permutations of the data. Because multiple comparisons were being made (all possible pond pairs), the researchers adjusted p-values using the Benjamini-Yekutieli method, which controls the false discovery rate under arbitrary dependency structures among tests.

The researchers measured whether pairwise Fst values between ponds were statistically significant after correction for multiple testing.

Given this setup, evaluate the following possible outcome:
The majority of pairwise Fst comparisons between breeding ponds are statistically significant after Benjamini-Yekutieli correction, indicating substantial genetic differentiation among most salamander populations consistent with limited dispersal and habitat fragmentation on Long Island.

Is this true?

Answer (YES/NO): YES